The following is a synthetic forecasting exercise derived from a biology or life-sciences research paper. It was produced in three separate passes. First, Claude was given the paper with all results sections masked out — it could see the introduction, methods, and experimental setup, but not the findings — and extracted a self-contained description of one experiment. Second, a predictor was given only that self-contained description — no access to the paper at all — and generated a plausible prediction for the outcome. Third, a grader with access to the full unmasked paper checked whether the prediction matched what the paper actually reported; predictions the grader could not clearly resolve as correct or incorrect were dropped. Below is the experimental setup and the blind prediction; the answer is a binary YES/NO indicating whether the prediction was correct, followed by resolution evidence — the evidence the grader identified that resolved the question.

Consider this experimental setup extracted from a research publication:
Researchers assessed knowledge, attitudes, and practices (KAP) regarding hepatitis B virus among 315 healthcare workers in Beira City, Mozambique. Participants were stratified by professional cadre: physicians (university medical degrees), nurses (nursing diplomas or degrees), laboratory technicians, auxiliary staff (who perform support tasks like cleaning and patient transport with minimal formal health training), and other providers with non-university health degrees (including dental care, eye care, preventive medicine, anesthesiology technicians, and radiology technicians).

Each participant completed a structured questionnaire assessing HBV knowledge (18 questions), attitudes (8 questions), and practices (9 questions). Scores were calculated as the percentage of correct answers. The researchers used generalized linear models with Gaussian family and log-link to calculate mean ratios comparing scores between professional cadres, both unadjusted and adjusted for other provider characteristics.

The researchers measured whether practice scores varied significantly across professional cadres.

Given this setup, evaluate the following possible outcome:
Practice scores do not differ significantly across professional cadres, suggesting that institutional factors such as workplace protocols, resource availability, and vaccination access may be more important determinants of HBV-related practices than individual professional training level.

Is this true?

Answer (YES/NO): NO